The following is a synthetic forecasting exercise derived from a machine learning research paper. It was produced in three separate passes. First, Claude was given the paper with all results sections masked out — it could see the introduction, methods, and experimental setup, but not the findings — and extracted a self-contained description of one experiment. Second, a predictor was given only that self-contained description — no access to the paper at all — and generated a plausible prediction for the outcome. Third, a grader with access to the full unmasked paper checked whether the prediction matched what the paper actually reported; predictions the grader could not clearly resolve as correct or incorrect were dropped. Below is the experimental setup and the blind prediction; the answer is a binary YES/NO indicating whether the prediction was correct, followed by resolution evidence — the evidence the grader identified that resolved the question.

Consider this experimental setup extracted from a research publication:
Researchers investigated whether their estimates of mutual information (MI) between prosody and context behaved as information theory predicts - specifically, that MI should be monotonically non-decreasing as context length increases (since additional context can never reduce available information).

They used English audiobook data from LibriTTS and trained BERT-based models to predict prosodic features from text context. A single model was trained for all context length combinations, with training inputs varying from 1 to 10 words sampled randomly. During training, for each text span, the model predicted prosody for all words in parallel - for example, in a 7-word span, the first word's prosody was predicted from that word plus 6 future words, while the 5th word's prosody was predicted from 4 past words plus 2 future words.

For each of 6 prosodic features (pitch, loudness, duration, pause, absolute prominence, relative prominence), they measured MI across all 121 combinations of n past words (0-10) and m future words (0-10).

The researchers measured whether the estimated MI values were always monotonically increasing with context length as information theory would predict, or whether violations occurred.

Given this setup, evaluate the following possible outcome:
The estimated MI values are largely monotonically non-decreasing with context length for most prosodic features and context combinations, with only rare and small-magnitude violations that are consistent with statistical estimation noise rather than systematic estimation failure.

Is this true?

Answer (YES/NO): NO